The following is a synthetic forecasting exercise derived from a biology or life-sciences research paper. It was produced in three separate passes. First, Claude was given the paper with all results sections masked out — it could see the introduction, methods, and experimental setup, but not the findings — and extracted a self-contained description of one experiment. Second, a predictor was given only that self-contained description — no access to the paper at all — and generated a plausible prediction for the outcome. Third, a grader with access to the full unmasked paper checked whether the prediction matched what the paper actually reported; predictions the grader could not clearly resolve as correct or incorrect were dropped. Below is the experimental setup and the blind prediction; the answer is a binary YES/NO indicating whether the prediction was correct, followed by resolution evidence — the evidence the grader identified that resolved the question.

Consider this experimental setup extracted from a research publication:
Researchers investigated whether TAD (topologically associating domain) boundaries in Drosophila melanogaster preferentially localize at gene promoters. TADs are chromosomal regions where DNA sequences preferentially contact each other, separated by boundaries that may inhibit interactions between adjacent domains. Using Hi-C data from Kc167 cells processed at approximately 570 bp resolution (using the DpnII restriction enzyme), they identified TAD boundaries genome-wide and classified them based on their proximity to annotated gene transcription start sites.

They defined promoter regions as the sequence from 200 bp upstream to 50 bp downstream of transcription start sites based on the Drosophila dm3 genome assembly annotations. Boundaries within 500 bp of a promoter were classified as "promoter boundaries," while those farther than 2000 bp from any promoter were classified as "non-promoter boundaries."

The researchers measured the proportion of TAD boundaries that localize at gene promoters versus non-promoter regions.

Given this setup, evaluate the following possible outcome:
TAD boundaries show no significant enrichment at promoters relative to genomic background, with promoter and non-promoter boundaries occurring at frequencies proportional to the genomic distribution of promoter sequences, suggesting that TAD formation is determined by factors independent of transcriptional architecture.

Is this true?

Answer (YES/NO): NO